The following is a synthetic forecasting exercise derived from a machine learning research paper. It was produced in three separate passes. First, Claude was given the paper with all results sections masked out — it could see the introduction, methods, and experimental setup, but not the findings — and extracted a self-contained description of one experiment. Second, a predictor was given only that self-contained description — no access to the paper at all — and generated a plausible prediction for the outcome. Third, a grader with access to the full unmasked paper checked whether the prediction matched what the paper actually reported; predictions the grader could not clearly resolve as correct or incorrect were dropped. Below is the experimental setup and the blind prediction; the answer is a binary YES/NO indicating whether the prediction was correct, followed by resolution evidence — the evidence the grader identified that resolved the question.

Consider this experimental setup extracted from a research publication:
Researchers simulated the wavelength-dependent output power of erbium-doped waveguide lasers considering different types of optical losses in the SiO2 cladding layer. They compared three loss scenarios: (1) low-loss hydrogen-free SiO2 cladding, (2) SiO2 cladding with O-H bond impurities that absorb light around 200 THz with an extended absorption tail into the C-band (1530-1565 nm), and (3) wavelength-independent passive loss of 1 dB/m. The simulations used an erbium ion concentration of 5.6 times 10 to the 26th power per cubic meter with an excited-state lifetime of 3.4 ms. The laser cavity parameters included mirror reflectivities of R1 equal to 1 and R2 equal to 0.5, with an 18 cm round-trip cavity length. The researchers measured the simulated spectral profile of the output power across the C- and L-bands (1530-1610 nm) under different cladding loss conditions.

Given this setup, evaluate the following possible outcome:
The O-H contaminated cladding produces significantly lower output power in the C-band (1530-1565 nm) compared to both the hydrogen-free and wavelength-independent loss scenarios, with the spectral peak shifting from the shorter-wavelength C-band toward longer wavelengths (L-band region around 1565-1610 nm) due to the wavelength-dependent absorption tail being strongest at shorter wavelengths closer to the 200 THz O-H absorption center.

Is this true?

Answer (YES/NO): NO